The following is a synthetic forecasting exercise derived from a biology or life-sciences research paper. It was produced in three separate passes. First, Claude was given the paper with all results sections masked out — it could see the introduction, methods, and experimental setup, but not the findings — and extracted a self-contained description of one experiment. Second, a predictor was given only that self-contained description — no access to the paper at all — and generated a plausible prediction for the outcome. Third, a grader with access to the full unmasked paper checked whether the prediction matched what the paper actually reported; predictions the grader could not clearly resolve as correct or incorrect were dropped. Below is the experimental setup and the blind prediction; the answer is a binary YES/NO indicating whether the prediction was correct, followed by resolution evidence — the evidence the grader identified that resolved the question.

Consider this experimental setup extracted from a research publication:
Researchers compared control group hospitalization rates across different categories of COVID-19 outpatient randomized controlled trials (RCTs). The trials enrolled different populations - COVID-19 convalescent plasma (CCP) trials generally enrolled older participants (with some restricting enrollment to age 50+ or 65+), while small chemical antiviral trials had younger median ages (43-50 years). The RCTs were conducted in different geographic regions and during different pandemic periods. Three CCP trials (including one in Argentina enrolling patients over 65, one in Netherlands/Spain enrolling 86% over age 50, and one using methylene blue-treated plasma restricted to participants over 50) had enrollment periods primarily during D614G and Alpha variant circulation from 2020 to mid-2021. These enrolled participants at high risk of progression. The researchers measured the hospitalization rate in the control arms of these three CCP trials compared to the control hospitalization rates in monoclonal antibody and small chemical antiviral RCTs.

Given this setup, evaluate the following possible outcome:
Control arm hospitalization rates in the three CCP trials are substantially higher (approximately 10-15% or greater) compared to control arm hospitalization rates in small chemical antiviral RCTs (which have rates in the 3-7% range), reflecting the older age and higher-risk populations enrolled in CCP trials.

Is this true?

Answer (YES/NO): YES